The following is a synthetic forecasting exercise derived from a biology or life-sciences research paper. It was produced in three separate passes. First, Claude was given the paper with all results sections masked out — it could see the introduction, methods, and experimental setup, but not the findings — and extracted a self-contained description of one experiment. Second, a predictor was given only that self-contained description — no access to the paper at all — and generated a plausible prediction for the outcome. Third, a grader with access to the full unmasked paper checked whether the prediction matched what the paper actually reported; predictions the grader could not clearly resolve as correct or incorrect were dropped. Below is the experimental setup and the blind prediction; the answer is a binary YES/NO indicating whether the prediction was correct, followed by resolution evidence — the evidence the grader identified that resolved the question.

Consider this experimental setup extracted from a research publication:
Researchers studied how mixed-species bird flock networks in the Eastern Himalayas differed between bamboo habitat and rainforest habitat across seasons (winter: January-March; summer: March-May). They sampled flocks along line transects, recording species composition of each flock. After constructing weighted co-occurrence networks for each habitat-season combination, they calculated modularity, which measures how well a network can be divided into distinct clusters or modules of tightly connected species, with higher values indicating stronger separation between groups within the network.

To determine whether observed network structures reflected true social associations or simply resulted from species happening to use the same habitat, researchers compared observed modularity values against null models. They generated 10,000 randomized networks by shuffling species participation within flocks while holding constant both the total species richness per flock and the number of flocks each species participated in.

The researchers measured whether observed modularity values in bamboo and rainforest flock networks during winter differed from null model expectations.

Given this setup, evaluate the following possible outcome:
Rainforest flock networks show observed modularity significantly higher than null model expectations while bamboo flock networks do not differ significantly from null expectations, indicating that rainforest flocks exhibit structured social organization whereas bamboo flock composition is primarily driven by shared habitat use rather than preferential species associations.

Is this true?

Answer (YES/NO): NO